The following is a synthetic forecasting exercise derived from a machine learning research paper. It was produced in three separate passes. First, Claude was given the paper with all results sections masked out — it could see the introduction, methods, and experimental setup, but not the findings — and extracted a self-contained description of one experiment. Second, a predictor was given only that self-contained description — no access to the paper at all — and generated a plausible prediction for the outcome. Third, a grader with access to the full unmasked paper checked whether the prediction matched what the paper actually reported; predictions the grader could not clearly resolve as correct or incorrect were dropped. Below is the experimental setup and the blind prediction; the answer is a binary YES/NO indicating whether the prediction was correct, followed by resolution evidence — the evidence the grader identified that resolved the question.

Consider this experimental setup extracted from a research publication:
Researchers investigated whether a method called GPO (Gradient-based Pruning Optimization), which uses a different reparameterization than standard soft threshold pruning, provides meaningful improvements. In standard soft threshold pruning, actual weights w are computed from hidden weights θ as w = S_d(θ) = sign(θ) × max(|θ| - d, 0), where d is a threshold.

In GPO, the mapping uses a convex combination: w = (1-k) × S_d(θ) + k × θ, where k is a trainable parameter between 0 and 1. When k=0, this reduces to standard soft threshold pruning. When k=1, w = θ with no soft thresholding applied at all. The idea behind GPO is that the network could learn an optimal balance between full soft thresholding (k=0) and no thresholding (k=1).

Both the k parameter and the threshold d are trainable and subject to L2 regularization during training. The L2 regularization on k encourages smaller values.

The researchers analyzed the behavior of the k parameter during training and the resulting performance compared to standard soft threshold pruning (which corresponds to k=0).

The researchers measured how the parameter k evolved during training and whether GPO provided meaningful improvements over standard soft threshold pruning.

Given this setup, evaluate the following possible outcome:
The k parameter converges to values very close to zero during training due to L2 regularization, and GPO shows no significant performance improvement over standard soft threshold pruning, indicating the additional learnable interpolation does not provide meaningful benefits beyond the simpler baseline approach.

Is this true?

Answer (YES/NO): YES